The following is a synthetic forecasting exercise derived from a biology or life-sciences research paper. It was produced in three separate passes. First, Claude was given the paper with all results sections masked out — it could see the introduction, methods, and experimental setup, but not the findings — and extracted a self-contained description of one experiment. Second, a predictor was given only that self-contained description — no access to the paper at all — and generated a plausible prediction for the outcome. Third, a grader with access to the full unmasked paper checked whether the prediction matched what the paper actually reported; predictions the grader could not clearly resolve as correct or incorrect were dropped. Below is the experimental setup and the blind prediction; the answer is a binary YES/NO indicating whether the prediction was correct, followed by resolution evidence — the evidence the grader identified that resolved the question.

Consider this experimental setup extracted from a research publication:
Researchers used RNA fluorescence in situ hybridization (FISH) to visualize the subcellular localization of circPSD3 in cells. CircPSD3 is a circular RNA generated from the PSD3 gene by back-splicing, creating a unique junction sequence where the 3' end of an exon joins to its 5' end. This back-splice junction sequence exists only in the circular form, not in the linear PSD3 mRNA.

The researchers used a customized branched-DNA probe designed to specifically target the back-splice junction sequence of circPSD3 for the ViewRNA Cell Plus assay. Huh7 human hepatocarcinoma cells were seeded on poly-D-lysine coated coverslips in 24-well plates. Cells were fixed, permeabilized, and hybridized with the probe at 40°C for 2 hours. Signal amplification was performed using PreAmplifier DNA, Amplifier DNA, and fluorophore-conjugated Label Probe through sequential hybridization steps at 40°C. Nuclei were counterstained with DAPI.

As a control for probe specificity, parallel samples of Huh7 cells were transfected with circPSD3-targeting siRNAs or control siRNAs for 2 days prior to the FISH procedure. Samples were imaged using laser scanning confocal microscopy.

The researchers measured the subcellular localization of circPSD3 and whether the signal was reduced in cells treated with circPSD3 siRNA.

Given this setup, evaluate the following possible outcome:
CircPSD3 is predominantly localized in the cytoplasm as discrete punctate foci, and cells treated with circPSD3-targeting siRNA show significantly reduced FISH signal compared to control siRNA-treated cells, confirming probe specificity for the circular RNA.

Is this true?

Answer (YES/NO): NO